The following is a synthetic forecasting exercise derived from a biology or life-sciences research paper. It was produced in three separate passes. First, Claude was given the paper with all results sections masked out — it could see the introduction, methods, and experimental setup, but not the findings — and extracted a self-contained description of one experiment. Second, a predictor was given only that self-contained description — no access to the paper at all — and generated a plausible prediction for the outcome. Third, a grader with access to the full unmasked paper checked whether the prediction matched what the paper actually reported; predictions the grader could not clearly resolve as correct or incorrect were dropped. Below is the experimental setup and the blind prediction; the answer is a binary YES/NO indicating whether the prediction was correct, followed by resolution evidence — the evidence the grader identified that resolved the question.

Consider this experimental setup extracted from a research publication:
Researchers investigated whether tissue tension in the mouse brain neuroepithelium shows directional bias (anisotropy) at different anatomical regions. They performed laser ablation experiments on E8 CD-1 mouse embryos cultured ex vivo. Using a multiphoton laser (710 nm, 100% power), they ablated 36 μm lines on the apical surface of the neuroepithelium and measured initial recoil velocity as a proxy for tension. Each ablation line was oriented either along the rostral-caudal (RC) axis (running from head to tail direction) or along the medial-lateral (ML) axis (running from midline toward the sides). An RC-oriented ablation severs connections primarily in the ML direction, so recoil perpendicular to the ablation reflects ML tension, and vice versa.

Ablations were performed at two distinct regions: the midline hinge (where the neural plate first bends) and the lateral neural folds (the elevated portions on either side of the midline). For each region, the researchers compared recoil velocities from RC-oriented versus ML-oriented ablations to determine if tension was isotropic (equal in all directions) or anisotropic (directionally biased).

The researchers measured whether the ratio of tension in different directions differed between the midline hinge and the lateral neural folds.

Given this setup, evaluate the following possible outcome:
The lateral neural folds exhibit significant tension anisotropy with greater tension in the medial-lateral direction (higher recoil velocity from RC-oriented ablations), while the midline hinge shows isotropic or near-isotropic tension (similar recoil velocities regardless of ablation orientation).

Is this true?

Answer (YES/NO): YES